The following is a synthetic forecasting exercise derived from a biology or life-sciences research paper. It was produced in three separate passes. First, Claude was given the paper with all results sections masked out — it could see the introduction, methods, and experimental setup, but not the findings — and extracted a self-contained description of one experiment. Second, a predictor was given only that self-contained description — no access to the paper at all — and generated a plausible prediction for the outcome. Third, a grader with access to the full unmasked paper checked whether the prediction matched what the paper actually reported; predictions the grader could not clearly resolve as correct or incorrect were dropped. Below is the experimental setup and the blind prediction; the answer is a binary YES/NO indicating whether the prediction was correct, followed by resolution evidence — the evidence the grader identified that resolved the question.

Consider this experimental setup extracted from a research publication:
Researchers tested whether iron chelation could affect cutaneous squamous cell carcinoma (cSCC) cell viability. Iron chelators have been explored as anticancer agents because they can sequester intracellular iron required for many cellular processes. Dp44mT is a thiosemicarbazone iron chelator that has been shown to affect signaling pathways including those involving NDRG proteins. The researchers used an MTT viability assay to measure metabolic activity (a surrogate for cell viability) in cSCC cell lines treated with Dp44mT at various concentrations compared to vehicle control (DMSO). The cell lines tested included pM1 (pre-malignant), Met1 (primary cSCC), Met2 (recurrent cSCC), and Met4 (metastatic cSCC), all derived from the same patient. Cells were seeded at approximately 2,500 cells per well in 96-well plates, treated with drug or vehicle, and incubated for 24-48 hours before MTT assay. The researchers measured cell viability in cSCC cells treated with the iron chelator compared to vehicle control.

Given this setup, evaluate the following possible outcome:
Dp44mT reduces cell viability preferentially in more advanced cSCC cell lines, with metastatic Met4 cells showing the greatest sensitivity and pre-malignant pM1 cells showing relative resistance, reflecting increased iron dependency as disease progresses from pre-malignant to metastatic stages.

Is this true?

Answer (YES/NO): NO